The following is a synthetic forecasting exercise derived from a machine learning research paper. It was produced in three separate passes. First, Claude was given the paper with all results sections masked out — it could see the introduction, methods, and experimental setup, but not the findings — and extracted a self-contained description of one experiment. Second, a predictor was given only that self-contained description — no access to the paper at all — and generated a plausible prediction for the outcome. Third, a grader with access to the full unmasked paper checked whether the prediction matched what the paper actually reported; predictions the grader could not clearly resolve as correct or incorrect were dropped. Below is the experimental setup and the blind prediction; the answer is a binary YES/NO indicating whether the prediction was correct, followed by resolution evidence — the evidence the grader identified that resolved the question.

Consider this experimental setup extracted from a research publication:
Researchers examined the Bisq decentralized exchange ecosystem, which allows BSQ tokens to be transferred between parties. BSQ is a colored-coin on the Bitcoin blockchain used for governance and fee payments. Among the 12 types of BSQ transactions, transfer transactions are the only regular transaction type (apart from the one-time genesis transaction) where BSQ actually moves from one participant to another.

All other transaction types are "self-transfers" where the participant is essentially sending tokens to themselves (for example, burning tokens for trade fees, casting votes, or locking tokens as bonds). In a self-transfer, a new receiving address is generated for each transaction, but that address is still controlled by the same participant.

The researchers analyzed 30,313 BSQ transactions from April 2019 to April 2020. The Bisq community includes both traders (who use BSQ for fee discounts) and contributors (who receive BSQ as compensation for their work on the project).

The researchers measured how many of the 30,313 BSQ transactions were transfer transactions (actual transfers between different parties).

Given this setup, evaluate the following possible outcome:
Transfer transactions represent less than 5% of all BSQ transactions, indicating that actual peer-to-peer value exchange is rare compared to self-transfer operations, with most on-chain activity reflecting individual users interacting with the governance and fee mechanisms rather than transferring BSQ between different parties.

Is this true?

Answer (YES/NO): NO